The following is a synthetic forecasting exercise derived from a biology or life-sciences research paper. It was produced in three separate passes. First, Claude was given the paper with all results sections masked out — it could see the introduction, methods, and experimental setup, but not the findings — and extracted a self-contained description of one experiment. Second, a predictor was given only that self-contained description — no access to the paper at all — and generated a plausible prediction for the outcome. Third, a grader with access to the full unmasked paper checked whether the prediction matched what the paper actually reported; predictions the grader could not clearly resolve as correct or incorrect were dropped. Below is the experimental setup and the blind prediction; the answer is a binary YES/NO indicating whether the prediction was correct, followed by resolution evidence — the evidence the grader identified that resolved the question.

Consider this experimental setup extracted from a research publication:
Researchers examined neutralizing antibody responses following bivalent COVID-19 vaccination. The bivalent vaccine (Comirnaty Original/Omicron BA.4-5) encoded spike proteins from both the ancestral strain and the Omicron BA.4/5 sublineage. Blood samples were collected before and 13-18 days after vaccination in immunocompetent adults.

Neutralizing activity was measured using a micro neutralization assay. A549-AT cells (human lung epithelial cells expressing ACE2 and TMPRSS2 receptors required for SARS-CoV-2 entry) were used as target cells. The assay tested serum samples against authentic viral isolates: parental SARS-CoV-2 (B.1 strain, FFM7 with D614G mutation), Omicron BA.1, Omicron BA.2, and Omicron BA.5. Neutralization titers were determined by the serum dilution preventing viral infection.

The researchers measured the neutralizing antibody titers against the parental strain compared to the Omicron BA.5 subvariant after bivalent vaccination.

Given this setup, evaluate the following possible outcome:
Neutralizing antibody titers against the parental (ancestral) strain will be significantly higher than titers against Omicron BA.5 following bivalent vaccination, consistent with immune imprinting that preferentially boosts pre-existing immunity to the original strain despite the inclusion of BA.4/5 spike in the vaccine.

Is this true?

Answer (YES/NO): YES